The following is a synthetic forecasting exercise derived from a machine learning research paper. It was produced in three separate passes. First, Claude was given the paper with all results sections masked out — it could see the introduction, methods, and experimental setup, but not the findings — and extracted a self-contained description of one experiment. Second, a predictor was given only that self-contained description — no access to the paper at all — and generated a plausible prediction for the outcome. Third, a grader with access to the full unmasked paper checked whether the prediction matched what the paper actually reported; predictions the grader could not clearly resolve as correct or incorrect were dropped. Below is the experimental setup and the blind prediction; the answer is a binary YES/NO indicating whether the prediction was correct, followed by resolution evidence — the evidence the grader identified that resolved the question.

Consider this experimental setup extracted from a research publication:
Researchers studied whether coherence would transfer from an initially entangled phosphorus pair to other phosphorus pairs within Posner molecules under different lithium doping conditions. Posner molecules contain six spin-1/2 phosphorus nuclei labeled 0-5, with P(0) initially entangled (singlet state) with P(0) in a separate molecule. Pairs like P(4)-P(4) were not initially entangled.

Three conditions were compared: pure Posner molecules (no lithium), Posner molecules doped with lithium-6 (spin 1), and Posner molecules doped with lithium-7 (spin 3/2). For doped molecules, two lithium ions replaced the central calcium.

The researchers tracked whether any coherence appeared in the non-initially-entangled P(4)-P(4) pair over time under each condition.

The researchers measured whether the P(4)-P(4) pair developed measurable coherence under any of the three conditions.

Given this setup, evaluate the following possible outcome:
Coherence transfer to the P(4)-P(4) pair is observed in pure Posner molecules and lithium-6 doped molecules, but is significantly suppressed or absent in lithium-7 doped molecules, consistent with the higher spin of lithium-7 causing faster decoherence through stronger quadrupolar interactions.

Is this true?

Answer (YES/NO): NO